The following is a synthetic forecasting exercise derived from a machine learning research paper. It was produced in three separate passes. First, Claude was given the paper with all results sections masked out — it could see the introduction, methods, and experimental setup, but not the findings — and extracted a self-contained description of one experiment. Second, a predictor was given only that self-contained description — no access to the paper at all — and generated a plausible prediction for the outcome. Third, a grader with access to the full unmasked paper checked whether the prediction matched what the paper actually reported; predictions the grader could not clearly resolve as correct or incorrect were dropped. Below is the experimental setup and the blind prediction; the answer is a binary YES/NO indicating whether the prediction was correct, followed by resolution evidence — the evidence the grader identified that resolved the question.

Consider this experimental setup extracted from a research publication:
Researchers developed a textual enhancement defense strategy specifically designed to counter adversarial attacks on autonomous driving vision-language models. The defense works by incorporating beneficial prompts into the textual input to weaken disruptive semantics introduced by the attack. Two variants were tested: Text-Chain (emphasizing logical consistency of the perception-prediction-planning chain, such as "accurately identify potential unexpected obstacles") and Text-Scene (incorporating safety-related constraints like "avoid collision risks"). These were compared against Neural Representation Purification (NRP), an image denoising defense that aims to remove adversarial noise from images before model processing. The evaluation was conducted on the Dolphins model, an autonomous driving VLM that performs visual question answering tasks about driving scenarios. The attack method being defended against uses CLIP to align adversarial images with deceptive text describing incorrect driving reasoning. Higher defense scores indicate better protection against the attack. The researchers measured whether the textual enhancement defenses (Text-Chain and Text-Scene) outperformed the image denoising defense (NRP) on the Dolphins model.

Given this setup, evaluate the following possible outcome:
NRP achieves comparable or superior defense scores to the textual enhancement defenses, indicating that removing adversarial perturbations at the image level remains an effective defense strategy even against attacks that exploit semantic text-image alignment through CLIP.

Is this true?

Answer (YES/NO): YES